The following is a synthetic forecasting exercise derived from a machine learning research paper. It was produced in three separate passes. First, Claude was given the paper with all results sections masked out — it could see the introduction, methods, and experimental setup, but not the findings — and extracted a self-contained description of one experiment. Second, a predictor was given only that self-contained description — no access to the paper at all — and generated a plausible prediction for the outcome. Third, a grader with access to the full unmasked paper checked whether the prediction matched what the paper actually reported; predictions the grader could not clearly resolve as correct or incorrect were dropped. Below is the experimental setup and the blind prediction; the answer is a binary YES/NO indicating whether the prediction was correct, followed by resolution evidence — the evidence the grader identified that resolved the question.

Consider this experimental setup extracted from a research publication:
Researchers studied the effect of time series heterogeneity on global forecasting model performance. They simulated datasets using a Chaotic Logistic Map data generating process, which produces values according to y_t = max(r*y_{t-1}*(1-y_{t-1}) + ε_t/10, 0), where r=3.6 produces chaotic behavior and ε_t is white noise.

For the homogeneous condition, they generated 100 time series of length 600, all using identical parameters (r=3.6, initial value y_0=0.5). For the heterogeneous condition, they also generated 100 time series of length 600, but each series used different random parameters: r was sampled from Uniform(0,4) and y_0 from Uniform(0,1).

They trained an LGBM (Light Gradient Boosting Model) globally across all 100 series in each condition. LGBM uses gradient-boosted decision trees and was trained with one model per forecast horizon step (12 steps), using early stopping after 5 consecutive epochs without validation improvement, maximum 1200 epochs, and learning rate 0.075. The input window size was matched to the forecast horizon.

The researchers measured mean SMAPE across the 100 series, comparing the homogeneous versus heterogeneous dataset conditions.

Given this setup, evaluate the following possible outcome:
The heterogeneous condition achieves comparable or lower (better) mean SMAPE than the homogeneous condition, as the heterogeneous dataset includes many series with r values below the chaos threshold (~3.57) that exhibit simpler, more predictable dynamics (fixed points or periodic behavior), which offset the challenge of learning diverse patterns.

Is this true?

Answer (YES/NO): YES